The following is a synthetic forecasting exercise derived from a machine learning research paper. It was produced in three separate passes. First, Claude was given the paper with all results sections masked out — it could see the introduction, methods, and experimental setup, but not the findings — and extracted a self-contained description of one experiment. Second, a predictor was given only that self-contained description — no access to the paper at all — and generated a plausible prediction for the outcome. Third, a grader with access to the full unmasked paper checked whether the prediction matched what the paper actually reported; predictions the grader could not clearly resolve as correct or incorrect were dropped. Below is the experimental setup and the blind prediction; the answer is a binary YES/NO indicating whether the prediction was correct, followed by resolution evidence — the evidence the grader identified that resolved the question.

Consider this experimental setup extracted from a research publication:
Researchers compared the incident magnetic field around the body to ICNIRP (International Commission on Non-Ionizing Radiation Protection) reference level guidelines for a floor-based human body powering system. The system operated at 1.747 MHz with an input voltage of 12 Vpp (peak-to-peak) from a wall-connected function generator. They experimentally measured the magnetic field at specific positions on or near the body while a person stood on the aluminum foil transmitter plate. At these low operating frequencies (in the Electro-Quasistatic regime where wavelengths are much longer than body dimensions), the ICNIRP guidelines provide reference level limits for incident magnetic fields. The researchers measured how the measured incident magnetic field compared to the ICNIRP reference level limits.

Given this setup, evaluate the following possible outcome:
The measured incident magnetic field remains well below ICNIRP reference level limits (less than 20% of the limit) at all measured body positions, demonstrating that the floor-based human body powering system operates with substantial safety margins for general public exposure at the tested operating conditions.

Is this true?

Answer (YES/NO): YES